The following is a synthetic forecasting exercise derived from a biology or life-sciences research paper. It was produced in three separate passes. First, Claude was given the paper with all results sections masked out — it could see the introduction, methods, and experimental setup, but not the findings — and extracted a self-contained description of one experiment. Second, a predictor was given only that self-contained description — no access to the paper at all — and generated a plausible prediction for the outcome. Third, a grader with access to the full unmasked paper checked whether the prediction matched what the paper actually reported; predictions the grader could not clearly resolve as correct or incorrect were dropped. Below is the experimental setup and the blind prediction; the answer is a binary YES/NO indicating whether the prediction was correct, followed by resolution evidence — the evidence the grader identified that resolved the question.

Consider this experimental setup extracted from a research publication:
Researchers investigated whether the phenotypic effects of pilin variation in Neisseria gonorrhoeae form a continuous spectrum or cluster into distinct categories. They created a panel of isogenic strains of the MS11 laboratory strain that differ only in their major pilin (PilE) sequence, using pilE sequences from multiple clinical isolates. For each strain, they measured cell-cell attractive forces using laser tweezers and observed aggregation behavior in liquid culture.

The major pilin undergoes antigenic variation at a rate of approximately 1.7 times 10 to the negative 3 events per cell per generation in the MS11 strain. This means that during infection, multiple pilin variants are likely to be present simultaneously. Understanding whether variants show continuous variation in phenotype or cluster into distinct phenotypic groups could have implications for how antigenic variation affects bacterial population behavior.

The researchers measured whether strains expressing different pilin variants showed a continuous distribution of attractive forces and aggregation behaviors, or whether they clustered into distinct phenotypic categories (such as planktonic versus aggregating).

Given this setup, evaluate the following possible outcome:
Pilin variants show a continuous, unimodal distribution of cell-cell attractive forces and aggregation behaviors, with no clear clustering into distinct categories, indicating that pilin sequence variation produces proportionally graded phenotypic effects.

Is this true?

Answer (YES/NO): NO